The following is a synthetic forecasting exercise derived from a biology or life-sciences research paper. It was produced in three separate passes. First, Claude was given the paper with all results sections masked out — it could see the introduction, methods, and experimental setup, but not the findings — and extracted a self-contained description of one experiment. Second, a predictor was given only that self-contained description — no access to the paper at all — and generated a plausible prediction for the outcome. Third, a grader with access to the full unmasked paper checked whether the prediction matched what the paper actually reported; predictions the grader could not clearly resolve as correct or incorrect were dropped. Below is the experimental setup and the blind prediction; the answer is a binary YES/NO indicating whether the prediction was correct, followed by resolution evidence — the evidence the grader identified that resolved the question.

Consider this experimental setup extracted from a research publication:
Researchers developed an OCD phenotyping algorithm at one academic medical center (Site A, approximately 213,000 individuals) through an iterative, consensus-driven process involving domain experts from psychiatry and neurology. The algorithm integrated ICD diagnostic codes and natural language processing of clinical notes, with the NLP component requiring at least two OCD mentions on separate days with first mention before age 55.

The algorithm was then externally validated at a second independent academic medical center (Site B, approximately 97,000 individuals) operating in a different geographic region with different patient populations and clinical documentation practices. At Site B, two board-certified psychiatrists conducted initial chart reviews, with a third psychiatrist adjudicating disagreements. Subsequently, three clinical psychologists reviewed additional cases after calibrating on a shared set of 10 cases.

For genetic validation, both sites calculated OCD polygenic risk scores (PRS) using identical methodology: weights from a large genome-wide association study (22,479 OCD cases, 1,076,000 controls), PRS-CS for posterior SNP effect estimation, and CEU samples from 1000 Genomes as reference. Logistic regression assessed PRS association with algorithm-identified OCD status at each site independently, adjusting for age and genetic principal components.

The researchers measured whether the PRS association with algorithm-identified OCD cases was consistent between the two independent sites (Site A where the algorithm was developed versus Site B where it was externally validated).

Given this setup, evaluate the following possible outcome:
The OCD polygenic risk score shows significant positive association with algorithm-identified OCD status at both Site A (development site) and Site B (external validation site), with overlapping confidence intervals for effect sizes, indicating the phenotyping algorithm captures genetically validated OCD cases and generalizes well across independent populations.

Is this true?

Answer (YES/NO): YES